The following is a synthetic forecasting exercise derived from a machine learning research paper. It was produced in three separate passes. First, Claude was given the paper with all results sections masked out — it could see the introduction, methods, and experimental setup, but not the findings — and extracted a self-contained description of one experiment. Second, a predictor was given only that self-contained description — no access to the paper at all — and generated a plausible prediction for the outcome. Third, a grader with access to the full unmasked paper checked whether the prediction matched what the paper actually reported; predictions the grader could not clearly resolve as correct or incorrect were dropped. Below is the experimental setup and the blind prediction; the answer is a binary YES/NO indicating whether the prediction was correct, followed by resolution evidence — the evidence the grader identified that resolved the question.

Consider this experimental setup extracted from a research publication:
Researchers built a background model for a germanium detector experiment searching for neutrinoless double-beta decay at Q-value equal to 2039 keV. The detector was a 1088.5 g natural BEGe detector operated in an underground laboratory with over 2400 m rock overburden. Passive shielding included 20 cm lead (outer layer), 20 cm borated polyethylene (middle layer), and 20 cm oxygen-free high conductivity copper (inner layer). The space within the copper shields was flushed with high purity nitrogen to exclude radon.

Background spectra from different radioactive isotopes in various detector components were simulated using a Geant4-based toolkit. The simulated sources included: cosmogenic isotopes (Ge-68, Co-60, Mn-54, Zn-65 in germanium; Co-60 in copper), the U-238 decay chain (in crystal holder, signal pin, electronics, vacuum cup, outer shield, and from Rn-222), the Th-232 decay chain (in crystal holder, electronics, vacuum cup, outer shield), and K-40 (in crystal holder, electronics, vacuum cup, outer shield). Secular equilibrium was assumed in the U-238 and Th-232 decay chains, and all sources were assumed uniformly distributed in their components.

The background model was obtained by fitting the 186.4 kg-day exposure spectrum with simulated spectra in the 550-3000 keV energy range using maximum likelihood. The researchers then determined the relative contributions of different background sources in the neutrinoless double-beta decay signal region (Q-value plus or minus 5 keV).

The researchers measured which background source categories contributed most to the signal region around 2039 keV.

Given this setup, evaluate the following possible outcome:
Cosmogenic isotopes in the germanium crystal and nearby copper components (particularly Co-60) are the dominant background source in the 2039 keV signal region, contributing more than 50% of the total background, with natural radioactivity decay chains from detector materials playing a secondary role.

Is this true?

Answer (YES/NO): NO